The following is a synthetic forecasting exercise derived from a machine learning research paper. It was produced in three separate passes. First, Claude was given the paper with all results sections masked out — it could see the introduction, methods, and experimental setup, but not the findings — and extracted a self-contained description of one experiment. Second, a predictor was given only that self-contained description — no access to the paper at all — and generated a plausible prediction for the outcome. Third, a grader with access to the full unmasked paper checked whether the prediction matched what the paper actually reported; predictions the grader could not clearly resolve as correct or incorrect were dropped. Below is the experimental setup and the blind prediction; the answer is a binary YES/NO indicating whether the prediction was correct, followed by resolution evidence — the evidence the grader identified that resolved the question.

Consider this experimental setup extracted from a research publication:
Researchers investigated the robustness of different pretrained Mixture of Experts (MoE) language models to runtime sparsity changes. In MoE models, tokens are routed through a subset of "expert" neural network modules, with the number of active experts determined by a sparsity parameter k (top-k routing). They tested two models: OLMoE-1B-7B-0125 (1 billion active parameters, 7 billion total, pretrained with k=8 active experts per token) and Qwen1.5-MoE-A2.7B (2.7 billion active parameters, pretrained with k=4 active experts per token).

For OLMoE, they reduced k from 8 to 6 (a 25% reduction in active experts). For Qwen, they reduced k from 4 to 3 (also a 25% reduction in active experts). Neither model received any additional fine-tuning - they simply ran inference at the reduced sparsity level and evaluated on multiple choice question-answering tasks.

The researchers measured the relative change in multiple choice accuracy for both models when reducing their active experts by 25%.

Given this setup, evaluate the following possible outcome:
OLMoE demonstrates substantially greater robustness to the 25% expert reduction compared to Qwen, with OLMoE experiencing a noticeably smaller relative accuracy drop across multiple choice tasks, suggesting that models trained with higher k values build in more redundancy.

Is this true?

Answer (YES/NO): NO